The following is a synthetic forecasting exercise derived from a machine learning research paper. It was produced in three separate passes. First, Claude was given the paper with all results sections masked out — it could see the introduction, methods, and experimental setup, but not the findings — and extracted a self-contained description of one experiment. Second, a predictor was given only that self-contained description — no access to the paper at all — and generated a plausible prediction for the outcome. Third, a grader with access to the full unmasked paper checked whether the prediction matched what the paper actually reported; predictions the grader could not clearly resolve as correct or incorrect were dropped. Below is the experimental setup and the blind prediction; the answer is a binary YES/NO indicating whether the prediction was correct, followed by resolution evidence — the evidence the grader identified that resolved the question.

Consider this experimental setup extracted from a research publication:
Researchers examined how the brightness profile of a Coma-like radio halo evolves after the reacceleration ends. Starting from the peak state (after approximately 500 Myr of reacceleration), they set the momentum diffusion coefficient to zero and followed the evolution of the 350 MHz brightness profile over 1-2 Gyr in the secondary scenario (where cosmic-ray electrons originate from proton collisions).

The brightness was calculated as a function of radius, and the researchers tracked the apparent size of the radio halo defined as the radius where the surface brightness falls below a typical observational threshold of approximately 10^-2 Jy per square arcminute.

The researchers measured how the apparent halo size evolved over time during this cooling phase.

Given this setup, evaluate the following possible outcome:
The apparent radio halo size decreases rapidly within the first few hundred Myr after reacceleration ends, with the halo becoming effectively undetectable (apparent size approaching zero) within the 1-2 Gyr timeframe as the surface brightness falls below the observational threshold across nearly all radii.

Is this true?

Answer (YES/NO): NO